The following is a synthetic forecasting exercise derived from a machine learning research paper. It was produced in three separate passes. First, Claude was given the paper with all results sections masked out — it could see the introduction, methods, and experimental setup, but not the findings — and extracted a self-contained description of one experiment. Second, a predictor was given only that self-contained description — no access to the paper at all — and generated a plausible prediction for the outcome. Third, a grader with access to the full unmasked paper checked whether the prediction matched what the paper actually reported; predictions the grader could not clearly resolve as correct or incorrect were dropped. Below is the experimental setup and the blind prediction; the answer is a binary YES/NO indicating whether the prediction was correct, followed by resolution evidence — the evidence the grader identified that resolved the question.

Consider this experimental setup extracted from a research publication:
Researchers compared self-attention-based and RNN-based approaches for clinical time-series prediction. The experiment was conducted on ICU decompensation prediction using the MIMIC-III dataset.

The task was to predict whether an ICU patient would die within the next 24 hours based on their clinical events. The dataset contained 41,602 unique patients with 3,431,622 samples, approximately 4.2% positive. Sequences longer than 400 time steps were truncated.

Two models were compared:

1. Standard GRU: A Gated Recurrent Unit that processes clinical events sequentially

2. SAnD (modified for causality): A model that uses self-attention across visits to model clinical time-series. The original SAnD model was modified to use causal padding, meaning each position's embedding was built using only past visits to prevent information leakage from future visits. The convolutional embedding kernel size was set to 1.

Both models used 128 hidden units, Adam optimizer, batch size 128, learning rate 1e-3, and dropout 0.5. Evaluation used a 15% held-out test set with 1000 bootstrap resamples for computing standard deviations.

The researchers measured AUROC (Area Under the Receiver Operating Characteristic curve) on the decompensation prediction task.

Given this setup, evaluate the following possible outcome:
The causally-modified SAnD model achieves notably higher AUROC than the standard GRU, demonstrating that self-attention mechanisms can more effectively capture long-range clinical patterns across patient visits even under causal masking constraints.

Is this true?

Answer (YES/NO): NO